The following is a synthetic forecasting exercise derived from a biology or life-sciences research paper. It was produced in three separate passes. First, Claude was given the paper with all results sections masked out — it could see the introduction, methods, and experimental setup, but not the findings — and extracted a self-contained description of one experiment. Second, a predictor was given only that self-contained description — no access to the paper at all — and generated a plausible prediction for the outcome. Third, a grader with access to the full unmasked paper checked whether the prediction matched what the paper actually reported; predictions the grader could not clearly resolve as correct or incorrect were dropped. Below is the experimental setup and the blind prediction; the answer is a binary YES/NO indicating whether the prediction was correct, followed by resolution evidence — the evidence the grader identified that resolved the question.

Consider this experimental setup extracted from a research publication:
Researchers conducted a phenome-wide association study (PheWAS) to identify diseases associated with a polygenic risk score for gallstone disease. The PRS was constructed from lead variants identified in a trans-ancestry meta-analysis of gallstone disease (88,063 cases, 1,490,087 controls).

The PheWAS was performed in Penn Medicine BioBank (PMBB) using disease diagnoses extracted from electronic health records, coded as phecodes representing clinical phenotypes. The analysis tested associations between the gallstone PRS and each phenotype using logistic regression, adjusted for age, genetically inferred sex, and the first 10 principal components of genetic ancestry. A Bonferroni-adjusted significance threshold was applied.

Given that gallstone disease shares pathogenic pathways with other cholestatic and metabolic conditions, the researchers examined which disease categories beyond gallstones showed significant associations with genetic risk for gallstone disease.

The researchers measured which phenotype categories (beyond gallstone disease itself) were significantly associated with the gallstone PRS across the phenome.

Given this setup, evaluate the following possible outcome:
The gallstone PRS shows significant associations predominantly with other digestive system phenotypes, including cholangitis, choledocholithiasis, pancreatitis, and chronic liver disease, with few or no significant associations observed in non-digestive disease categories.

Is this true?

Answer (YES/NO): NO